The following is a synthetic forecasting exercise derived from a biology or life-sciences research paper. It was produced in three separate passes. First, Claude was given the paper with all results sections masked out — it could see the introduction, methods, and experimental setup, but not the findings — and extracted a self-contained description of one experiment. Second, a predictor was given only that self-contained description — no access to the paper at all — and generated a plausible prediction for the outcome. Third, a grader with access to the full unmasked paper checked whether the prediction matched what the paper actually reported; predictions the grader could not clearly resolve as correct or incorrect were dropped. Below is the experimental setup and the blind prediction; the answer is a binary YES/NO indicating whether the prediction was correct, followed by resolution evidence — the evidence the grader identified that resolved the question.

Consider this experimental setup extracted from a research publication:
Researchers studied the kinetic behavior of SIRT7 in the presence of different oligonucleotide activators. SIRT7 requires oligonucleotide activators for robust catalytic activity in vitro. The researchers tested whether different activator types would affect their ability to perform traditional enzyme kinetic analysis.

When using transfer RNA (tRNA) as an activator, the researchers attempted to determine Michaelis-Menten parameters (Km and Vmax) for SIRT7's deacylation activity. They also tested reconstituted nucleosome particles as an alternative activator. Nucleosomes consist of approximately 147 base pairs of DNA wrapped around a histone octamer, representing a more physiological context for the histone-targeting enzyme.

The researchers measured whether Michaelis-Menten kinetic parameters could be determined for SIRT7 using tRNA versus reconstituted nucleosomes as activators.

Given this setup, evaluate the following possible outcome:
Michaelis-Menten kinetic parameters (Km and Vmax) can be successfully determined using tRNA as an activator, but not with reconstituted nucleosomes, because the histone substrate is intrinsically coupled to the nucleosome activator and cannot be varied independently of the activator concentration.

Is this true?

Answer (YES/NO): NO